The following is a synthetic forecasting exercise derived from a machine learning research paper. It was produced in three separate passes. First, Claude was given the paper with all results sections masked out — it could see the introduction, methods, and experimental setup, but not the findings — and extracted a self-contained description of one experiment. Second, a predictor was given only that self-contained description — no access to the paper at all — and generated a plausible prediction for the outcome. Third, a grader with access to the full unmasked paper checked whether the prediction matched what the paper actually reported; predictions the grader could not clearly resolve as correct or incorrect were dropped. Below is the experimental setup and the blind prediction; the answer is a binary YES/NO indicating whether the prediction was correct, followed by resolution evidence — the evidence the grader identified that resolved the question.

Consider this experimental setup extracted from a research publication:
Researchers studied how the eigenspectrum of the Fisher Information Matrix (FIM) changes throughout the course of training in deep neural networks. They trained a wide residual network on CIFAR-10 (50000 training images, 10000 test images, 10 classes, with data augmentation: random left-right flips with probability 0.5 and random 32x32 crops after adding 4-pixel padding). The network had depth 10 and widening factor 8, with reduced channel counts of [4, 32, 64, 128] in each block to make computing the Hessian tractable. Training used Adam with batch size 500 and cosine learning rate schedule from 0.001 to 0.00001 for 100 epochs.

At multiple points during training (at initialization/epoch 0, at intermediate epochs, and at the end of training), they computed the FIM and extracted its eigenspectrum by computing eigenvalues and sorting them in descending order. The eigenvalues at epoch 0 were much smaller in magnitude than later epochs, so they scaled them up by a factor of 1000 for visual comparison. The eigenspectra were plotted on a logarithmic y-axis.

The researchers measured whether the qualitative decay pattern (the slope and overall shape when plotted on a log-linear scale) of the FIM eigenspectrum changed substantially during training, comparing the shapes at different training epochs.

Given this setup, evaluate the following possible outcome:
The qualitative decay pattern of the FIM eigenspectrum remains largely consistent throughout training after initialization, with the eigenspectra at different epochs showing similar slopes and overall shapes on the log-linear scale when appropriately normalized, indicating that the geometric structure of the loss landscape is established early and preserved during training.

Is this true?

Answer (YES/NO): YES